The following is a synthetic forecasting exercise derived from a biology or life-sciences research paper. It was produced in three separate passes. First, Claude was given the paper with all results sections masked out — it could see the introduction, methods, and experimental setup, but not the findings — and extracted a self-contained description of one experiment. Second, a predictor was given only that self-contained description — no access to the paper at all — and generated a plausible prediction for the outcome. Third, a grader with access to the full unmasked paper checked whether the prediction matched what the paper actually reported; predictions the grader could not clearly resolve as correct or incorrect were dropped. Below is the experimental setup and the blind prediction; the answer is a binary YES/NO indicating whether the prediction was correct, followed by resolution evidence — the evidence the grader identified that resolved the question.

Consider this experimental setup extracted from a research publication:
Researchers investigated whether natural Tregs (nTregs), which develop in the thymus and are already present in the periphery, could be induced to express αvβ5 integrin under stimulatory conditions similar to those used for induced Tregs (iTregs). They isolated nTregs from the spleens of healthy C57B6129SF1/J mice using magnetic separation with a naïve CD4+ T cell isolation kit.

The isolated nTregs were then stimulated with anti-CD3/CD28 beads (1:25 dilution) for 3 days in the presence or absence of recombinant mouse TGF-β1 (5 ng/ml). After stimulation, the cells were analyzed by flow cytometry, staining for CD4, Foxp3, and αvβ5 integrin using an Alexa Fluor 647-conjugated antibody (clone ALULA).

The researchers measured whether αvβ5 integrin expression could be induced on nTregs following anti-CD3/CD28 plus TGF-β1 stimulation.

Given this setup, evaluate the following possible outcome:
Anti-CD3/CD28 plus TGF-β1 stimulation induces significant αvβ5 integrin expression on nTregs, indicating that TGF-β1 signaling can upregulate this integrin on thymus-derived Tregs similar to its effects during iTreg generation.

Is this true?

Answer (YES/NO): NO